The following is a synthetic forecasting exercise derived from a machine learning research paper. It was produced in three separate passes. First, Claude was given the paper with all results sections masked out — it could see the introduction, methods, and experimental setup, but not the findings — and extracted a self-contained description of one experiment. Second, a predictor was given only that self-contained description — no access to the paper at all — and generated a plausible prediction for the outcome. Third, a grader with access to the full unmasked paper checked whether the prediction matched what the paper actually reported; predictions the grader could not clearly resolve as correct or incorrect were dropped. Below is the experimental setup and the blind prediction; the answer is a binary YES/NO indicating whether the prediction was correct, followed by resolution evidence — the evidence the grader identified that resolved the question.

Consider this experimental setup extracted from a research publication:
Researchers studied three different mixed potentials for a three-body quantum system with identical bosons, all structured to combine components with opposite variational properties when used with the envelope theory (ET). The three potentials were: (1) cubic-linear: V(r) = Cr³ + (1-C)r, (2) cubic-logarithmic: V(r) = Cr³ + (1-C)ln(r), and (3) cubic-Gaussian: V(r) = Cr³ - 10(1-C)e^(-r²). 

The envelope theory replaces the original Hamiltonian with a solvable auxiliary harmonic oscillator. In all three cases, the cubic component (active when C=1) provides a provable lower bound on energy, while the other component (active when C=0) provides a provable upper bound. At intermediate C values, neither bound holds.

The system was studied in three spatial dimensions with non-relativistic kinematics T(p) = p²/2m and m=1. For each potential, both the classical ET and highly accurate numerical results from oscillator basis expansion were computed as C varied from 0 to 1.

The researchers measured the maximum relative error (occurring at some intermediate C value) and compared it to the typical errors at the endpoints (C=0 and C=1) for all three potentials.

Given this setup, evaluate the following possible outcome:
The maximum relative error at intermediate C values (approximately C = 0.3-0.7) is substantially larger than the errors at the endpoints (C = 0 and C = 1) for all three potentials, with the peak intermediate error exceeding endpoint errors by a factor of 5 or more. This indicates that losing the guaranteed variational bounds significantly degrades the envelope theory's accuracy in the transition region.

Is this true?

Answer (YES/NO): NO